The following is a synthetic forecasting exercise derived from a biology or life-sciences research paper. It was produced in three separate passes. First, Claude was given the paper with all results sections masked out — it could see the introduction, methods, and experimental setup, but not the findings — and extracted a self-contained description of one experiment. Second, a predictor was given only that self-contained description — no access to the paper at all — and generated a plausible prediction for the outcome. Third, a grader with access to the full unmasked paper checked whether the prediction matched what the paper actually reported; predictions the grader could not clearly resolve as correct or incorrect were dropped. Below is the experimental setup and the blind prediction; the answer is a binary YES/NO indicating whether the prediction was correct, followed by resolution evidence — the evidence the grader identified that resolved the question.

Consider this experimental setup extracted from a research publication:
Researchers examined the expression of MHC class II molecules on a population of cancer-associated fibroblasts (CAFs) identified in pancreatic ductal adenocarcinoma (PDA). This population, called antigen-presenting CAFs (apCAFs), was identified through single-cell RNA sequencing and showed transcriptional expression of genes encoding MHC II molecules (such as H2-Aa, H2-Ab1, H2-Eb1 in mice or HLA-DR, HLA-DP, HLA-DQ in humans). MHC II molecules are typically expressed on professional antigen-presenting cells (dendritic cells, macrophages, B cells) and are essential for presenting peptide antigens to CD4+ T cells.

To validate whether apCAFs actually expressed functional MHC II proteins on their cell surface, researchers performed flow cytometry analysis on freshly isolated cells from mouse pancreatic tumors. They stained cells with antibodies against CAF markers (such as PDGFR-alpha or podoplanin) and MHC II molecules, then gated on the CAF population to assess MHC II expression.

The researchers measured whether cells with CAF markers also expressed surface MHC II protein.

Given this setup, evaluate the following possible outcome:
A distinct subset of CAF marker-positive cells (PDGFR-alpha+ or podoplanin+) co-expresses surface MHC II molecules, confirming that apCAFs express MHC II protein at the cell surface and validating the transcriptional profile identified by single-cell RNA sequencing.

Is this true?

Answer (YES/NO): YES